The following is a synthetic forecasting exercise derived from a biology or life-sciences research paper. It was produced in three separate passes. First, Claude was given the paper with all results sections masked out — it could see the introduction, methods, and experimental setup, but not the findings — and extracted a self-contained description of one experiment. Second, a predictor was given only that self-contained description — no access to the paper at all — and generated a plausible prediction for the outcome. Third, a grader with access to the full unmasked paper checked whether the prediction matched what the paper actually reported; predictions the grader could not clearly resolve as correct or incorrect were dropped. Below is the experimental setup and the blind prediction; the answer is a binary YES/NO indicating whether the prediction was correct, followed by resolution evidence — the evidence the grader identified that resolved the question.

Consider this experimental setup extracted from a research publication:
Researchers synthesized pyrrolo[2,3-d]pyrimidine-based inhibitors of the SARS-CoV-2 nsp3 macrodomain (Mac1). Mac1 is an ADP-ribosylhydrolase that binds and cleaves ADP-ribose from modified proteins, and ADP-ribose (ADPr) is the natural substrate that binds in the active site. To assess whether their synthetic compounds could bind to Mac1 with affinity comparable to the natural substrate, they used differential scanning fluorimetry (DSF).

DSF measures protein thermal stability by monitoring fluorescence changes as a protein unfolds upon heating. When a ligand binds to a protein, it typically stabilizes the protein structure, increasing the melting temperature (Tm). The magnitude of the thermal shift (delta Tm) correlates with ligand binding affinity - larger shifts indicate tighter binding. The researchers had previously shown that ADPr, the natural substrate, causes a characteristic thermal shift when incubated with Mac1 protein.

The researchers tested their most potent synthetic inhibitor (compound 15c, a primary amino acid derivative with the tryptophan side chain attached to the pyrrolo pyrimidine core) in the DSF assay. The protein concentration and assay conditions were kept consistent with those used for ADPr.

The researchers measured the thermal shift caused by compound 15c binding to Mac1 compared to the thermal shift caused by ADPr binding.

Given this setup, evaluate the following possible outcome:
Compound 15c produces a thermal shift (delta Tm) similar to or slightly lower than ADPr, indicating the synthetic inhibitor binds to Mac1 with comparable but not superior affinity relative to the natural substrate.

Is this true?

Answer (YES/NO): NO